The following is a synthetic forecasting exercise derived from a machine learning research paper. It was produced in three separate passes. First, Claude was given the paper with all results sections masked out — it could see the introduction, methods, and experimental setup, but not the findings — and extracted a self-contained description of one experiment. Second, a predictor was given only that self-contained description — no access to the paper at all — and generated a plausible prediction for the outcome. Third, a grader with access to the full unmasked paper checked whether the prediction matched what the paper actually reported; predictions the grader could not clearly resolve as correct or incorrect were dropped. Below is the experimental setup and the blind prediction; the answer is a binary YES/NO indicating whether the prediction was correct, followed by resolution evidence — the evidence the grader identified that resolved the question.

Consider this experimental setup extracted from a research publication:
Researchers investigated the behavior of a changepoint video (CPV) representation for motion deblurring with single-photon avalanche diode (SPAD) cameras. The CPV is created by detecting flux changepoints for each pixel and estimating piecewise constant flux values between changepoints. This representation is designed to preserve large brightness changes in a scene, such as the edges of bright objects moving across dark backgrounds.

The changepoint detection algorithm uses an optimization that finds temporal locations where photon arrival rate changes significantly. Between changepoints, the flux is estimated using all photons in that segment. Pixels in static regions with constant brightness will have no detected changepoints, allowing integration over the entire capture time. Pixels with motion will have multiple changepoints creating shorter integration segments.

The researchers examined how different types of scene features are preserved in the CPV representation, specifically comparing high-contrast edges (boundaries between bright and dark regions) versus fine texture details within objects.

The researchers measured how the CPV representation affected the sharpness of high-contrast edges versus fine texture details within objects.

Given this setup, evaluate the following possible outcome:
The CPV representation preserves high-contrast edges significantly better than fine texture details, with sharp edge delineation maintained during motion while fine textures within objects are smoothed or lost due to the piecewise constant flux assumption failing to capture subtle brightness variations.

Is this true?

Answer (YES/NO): YES